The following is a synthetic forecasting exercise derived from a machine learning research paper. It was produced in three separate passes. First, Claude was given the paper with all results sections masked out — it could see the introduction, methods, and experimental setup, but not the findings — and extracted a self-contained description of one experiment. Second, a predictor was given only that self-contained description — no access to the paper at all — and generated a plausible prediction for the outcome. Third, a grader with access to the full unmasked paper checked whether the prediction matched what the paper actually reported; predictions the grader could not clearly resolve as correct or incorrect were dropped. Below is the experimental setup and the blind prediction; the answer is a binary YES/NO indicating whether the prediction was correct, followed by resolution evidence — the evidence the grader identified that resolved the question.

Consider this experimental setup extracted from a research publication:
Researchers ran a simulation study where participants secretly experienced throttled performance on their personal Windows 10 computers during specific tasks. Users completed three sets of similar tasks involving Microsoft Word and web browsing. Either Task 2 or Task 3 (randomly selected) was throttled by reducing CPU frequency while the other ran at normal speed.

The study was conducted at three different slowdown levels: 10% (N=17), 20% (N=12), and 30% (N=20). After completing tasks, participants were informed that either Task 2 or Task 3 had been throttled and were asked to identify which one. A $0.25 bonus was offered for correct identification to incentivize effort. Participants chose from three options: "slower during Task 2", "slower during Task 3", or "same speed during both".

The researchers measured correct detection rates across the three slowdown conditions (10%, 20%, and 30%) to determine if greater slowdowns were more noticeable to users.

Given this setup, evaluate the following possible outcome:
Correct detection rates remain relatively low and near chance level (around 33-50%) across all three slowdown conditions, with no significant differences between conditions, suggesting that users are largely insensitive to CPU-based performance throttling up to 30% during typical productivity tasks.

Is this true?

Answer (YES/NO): NO